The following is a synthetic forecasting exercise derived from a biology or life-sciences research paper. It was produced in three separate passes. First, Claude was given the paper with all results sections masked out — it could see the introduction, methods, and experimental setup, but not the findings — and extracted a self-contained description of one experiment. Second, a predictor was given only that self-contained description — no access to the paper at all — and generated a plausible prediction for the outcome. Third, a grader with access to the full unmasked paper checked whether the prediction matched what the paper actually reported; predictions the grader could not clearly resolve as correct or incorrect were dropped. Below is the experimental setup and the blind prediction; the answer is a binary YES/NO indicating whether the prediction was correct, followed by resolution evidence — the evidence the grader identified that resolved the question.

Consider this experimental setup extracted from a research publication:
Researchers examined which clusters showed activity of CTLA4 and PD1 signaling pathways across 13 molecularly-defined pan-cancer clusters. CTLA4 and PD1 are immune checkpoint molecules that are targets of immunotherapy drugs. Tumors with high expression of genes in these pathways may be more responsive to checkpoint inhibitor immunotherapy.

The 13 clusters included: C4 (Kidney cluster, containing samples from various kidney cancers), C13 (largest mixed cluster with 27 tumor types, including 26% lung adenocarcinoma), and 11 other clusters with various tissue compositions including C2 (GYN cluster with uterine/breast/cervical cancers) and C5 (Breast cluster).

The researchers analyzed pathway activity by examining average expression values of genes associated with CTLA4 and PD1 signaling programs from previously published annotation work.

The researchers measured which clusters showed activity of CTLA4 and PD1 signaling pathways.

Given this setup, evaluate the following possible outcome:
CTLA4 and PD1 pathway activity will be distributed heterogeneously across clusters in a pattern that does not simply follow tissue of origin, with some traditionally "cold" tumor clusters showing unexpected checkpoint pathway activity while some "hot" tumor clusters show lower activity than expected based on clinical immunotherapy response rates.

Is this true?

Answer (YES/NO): NO